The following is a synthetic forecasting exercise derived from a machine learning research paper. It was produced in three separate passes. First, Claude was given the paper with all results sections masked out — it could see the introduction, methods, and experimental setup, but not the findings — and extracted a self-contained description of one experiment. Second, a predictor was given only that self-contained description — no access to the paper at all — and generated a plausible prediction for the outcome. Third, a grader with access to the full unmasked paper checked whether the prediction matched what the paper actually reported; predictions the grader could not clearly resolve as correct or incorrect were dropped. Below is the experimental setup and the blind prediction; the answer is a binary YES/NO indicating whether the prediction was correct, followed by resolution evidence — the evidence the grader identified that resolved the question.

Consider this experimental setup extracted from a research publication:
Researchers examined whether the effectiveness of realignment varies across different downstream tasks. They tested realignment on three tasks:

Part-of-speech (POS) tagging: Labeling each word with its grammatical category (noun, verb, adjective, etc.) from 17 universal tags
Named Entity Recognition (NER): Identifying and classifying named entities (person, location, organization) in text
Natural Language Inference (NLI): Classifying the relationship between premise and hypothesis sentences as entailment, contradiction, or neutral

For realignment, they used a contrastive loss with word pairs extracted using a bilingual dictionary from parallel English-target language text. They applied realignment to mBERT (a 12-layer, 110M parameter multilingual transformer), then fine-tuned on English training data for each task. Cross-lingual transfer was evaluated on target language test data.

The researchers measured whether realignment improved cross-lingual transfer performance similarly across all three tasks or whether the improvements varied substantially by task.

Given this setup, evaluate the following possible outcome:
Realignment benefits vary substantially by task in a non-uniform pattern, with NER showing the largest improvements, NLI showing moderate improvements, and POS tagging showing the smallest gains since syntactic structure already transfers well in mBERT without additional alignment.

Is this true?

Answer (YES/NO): NO